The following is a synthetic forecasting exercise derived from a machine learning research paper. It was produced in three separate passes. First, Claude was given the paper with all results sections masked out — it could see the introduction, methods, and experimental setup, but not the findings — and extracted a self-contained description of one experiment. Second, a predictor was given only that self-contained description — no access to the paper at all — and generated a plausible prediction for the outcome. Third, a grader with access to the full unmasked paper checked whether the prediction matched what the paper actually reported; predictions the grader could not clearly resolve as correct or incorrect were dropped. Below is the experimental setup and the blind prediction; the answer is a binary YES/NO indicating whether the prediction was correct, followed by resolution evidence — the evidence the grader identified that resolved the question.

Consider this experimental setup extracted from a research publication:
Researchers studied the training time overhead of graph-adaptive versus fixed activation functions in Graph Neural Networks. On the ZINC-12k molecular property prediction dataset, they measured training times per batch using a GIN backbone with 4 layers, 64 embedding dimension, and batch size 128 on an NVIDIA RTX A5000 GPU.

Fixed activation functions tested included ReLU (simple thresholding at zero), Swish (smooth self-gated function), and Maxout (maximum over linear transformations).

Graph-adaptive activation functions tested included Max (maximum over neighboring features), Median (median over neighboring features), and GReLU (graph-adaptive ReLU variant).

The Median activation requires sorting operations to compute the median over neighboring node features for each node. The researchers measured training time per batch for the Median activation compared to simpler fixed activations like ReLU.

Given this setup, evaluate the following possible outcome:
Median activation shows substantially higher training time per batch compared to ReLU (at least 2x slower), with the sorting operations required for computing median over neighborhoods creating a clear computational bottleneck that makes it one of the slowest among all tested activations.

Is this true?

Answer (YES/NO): YES